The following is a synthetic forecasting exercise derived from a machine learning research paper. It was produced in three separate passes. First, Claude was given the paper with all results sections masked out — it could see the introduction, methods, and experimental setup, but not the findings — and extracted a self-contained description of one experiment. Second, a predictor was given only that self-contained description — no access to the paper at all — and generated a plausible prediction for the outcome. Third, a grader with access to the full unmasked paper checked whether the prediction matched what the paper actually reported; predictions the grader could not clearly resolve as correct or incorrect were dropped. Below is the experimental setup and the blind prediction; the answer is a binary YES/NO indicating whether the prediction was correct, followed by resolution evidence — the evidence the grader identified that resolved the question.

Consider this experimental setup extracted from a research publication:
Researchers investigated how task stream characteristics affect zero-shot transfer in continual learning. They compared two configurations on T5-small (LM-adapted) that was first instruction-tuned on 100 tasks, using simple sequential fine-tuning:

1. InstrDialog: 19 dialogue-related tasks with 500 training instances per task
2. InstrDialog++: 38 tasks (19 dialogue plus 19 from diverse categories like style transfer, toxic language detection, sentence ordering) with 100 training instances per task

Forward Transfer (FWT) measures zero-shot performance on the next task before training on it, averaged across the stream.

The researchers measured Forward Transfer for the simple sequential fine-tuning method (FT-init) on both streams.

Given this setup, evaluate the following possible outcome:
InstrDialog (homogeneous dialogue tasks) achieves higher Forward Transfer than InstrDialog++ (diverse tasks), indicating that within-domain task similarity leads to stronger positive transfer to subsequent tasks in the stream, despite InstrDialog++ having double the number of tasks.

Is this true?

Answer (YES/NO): NO